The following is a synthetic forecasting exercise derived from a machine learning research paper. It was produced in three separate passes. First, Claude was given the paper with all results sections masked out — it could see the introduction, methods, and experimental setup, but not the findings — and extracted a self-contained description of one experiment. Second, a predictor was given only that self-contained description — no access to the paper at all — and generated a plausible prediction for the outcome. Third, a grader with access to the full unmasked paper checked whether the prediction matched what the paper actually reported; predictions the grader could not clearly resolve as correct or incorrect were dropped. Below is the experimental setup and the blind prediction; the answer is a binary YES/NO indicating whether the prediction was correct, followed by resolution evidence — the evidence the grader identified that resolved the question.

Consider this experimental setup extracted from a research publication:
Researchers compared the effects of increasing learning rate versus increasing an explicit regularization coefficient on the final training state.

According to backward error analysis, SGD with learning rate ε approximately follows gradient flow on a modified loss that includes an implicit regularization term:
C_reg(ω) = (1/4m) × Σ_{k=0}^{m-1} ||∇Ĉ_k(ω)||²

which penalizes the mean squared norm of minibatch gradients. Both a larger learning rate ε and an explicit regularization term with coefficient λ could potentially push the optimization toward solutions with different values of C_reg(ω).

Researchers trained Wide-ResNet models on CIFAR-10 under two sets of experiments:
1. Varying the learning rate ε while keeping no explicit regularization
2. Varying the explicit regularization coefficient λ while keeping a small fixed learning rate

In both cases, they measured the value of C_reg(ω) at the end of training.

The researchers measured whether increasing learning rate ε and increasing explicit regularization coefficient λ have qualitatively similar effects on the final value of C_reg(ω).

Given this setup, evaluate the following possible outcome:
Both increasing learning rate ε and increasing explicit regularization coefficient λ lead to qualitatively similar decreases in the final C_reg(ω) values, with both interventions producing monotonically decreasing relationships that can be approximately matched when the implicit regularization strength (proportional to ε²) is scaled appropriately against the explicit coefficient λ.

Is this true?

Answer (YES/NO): NO